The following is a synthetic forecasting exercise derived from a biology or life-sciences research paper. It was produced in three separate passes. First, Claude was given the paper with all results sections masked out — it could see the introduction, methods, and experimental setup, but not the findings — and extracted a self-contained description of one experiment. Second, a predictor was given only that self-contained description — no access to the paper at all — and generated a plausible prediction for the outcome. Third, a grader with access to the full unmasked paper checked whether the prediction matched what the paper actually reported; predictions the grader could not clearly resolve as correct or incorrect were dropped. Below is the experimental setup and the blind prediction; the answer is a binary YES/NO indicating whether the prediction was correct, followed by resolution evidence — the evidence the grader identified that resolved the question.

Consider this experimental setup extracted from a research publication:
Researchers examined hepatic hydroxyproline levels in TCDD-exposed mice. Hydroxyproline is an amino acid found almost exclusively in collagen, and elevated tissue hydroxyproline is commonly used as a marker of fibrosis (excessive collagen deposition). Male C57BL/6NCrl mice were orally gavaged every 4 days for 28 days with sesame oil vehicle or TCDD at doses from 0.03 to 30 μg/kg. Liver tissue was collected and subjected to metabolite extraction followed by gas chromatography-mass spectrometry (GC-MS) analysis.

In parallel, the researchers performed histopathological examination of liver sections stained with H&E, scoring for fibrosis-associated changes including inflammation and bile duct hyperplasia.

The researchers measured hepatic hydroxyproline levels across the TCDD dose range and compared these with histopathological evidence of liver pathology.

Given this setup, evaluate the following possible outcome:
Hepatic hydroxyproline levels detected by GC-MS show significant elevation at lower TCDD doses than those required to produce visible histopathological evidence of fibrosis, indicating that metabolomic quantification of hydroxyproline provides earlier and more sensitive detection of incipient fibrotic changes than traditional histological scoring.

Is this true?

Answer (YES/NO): NO